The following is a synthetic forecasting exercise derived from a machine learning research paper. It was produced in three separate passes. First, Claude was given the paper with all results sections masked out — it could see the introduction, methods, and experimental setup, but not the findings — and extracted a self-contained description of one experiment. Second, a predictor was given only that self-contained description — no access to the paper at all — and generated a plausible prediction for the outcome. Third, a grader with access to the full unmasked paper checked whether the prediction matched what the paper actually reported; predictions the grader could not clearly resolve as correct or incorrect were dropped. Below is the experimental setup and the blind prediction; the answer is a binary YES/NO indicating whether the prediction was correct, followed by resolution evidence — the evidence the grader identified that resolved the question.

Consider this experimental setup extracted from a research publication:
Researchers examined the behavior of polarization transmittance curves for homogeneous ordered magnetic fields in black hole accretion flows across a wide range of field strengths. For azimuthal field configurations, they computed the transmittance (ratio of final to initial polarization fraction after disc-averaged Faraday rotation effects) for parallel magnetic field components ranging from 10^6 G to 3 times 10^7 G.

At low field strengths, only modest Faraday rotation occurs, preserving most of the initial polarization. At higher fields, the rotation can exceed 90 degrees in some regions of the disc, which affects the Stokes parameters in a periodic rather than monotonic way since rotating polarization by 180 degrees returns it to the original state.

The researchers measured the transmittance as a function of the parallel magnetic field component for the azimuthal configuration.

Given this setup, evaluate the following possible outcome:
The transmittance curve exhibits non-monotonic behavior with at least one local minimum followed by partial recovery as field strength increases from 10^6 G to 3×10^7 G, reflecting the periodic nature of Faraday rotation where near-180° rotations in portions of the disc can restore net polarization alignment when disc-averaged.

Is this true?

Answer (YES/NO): YES